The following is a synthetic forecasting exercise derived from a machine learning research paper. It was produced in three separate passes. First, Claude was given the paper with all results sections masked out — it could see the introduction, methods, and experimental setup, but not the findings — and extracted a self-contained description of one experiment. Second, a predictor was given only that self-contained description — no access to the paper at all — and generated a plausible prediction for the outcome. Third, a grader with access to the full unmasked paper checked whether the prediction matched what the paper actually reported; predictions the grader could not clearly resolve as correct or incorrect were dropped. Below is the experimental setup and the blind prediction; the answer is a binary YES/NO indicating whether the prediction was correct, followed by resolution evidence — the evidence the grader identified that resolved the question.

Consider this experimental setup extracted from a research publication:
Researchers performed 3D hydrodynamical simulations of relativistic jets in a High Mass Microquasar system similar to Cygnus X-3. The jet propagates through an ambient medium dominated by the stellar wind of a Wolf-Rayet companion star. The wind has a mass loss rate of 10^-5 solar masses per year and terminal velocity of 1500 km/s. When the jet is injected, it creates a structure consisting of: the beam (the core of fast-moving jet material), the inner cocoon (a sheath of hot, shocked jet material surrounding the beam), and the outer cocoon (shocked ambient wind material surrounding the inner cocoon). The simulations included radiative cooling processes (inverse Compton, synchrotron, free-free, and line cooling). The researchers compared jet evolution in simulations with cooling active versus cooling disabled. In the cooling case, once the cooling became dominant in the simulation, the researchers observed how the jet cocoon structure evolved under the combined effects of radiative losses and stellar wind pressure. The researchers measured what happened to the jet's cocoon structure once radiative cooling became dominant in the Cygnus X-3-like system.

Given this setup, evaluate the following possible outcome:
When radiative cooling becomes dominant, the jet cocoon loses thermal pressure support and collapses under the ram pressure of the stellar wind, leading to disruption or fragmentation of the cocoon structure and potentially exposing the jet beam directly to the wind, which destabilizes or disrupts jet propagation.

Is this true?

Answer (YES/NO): NO